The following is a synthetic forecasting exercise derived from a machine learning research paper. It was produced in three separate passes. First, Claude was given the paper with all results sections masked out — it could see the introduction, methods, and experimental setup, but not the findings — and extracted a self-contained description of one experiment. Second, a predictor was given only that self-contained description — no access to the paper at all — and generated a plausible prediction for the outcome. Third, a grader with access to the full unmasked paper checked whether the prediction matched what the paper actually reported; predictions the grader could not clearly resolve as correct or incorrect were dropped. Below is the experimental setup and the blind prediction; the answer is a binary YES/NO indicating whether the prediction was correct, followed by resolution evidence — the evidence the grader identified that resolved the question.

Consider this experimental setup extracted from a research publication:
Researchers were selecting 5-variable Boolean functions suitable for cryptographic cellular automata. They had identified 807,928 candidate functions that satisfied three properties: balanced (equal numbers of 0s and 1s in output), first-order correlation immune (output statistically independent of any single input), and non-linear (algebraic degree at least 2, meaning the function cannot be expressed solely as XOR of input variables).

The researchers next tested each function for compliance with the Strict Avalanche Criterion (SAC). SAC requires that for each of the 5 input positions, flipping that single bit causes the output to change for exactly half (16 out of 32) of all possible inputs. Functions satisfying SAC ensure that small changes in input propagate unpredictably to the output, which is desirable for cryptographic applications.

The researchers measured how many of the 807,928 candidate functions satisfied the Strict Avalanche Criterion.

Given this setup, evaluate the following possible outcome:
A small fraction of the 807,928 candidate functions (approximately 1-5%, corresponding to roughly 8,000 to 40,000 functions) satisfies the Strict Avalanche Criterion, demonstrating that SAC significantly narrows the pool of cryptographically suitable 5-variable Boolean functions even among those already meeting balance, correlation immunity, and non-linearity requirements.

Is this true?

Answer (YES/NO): NO